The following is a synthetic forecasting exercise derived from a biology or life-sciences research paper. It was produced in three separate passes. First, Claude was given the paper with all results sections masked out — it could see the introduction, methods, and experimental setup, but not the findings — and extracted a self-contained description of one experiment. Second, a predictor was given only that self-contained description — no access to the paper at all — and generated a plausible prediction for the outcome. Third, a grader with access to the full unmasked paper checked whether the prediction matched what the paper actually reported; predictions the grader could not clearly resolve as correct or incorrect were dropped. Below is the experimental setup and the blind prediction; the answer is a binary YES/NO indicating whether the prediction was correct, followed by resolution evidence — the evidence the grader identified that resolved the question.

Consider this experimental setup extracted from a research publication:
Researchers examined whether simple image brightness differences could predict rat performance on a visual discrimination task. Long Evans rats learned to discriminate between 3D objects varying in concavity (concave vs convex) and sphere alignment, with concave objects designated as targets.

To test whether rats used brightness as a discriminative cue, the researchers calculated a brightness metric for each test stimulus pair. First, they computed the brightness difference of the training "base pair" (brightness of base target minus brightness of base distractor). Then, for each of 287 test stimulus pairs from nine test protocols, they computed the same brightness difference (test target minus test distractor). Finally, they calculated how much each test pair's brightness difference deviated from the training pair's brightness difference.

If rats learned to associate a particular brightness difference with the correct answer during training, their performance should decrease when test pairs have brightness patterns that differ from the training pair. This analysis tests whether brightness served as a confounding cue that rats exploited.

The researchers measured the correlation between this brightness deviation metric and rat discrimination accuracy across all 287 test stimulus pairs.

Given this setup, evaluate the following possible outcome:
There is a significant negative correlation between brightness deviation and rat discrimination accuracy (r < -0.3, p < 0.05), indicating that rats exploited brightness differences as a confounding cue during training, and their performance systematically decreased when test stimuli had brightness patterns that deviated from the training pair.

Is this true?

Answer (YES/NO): NO